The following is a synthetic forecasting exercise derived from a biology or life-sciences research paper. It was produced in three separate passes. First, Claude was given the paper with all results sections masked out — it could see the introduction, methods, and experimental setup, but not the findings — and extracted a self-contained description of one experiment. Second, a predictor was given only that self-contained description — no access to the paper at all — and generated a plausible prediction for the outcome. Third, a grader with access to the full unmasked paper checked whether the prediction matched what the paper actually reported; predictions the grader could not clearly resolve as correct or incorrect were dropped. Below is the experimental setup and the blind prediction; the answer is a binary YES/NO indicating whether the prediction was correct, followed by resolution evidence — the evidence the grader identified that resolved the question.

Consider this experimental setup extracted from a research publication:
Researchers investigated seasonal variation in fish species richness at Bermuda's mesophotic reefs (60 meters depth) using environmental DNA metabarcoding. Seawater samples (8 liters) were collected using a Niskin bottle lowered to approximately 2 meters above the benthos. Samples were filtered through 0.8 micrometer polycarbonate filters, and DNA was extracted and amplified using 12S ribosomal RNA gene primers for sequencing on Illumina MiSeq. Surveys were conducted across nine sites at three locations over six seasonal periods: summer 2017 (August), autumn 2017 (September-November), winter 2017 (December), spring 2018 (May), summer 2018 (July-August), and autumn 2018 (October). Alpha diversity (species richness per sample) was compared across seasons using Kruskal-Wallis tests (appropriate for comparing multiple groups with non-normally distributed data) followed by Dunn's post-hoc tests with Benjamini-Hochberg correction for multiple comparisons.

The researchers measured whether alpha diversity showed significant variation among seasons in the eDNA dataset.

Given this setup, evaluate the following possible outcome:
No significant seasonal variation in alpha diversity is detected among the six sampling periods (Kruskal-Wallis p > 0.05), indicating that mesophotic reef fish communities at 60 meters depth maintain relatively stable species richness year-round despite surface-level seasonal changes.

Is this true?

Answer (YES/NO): NO